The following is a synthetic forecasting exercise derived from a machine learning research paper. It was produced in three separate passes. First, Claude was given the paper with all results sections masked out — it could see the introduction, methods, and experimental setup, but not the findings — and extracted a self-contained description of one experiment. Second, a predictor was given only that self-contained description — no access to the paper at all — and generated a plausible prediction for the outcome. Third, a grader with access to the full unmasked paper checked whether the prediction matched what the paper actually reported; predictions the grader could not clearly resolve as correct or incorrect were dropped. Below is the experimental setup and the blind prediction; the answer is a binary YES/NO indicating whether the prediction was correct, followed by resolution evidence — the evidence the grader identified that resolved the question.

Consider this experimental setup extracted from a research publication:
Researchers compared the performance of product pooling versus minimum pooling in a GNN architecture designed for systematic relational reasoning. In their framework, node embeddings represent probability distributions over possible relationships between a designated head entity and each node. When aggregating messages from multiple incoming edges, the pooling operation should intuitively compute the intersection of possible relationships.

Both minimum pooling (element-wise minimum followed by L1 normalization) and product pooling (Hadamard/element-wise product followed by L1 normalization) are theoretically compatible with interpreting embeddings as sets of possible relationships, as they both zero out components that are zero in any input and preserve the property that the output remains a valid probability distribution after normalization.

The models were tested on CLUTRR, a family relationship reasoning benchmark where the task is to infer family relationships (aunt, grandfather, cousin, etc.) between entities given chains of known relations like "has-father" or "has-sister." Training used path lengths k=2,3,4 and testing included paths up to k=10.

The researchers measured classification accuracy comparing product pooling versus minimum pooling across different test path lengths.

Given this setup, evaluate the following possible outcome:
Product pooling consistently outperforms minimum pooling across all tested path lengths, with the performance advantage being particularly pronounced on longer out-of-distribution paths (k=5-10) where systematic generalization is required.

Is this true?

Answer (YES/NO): NO